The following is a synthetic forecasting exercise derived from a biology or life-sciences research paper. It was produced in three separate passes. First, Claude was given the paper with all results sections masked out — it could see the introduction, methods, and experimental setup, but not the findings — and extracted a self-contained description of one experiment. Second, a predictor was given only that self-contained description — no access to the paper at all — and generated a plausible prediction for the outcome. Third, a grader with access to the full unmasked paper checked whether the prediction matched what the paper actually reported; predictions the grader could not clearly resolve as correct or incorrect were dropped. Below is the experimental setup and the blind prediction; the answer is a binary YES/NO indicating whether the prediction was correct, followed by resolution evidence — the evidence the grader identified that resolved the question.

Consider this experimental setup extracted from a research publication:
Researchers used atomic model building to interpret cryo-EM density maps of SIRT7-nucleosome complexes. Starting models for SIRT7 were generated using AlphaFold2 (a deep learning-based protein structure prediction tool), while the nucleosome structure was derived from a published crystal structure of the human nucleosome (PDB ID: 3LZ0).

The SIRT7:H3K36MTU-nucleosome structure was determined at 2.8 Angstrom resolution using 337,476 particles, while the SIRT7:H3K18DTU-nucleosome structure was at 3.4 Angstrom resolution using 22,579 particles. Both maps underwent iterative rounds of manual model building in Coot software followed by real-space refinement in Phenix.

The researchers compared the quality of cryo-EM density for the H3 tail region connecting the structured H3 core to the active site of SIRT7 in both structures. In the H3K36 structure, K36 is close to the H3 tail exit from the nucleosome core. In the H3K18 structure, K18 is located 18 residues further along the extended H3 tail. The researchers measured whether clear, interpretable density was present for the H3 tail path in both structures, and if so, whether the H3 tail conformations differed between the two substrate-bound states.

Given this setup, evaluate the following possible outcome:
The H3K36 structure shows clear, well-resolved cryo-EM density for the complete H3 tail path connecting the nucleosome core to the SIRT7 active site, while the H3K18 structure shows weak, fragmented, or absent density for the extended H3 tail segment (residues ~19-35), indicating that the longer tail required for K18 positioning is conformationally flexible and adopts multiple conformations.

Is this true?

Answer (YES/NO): YES